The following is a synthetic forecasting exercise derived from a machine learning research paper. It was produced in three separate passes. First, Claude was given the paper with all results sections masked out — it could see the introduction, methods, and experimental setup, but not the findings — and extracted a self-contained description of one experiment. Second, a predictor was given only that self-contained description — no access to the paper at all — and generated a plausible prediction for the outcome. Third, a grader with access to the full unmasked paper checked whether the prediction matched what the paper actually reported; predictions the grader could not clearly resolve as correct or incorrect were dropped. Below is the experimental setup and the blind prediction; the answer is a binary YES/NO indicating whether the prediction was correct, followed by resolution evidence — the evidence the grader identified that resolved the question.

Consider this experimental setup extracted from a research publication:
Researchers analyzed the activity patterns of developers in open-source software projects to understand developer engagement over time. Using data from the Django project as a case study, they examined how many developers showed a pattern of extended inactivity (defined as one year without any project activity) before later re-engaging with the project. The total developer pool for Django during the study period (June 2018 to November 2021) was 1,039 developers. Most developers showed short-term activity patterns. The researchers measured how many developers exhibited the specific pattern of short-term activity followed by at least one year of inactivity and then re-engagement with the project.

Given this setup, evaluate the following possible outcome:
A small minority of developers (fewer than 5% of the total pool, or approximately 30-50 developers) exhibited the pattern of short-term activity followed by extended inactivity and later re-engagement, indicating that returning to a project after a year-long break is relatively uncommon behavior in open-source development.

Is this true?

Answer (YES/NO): NO